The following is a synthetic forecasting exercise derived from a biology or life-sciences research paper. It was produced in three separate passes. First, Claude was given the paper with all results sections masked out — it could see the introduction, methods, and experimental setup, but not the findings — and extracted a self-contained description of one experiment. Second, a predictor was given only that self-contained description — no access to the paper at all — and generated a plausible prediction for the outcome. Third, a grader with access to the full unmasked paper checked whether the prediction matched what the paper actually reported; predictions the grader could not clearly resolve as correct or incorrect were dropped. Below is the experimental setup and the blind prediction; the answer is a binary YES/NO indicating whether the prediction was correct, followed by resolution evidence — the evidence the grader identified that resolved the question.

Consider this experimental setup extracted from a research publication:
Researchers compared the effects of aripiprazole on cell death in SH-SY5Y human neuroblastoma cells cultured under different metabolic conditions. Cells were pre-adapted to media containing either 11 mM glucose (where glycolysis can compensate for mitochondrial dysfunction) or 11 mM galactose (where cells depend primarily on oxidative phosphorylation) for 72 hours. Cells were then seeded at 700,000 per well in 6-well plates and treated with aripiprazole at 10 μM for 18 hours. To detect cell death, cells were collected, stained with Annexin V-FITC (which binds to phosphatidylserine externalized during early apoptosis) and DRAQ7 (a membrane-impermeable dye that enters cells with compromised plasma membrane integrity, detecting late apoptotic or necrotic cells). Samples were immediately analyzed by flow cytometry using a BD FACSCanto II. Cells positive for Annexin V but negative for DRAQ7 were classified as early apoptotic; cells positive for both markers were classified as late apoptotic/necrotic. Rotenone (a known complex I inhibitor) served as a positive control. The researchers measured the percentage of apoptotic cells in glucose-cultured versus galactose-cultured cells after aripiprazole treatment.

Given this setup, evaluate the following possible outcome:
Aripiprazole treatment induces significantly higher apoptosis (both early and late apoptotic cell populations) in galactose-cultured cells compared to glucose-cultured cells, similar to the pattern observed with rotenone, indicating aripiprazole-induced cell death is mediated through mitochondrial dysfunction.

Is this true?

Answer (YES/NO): YES